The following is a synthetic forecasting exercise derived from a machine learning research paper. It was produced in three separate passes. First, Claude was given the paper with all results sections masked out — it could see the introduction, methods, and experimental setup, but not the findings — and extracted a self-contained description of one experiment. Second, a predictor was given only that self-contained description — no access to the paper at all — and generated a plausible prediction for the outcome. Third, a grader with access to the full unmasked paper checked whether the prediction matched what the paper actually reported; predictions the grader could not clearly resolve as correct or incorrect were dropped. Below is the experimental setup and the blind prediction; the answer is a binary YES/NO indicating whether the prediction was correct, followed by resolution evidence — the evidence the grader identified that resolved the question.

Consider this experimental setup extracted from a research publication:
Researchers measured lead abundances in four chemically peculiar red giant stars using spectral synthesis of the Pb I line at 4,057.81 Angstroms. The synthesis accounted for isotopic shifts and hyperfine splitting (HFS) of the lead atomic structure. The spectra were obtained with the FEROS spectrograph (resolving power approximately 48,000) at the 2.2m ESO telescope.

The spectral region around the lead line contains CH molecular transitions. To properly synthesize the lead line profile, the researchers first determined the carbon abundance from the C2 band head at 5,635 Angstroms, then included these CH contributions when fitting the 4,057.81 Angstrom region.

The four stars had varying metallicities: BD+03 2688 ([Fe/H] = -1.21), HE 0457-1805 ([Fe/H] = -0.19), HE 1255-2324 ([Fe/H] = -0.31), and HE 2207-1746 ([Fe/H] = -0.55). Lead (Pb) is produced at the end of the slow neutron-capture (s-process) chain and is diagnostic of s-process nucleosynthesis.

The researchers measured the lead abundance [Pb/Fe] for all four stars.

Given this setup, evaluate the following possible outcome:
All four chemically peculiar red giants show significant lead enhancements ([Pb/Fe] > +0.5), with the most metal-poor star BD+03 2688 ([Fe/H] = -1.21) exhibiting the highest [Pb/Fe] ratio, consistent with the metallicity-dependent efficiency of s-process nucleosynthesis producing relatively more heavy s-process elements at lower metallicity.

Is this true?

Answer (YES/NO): NO